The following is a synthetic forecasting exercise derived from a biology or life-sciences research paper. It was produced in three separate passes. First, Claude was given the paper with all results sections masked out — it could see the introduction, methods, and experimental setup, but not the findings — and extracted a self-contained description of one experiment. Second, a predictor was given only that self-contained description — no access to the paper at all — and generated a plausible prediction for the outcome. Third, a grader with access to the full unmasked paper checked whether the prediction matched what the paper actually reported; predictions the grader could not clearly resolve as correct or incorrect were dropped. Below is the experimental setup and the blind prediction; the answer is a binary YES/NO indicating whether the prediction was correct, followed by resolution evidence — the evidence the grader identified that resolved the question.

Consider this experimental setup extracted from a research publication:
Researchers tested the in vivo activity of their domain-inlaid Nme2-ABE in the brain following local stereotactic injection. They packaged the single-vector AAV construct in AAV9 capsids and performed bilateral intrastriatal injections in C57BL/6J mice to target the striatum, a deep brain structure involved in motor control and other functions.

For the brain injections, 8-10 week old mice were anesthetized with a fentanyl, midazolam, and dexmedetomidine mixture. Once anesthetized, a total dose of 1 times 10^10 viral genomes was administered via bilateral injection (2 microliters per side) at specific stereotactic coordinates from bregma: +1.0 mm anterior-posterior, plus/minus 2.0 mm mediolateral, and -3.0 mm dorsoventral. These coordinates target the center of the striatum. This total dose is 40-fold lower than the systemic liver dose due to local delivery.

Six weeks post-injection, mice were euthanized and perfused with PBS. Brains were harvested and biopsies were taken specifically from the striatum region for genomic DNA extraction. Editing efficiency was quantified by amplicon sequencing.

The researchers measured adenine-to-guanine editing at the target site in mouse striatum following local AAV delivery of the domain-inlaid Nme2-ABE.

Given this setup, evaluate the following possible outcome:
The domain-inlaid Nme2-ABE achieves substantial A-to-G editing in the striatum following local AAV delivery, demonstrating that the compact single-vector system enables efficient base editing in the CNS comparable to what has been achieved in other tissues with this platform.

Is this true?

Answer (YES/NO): NO